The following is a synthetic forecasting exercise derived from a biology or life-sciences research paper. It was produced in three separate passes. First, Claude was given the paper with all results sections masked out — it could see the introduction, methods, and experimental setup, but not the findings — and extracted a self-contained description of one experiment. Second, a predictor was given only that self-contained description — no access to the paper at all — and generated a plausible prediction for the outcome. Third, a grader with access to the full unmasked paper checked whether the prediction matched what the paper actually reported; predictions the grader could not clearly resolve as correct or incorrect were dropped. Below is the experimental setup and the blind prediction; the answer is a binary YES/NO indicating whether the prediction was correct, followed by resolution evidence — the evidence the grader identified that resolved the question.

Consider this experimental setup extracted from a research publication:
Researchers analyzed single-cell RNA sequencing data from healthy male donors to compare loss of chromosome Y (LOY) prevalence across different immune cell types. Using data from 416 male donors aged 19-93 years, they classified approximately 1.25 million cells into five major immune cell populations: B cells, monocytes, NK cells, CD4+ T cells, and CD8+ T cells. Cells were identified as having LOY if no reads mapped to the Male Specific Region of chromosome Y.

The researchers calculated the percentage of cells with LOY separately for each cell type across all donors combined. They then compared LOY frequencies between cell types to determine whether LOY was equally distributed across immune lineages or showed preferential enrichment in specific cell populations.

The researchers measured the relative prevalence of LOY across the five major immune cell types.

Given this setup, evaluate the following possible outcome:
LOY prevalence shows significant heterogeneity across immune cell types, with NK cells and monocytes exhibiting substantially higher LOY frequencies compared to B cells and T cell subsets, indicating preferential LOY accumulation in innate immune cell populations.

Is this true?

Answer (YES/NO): NO